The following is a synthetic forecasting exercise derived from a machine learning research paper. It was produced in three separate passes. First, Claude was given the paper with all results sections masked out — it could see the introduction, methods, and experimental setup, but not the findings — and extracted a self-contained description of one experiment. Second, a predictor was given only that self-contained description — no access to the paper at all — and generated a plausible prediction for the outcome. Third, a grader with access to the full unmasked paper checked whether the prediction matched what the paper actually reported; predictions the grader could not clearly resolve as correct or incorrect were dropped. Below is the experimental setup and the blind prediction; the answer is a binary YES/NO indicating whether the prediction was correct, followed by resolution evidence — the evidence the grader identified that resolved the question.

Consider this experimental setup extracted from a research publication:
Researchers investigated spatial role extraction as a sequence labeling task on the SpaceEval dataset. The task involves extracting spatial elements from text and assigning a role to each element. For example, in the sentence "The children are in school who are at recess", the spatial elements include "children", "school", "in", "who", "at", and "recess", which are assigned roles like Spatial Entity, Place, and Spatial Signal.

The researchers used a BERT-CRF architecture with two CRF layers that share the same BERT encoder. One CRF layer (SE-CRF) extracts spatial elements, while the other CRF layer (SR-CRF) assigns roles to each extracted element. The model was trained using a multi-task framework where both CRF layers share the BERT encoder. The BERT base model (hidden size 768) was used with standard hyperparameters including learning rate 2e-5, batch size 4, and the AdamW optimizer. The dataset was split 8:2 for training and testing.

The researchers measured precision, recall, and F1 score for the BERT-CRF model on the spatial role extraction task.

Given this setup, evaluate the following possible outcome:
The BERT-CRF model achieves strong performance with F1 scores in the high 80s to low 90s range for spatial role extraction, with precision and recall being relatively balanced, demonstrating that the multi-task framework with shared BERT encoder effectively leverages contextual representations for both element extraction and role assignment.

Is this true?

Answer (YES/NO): YES